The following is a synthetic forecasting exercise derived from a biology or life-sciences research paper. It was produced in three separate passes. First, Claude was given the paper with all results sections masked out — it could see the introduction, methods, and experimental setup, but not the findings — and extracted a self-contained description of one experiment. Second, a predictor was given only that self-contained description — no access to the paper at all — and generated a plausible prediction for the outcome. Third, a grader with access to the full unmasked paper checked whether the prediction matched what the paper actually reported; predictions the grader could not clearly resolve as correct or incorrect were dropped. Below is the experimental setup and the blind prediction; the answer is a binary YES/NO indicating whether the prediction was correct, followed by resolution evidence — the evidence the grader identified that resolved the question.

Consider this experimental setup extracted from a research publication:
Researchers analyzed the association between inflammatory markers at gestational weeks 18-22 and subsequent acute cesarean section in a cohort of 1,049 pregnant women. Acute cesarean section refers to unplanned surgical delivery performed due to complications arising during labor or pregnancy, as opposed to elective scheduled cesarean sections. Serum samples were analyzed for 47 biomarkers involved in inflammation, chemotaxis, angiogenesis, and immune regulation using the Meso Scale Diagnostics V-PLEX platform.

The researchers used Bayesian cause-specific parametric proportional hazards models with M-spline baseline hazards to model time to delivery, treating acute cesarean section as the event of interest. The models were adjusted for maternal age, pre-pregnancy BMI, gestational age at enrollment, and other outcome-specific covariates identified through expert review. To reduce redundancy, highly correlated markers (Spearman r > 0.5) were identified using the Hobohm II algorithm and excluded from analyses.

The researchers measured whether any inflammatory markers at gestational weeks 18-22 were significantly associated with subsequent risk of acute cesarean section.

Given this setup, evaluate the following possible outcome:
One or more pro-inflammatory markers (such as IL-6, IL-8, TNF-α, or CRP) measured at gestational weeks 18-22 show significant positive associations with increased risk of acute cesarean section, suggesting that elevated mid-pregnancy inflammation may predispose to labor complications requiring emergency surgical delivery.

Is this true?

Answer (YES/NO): NO